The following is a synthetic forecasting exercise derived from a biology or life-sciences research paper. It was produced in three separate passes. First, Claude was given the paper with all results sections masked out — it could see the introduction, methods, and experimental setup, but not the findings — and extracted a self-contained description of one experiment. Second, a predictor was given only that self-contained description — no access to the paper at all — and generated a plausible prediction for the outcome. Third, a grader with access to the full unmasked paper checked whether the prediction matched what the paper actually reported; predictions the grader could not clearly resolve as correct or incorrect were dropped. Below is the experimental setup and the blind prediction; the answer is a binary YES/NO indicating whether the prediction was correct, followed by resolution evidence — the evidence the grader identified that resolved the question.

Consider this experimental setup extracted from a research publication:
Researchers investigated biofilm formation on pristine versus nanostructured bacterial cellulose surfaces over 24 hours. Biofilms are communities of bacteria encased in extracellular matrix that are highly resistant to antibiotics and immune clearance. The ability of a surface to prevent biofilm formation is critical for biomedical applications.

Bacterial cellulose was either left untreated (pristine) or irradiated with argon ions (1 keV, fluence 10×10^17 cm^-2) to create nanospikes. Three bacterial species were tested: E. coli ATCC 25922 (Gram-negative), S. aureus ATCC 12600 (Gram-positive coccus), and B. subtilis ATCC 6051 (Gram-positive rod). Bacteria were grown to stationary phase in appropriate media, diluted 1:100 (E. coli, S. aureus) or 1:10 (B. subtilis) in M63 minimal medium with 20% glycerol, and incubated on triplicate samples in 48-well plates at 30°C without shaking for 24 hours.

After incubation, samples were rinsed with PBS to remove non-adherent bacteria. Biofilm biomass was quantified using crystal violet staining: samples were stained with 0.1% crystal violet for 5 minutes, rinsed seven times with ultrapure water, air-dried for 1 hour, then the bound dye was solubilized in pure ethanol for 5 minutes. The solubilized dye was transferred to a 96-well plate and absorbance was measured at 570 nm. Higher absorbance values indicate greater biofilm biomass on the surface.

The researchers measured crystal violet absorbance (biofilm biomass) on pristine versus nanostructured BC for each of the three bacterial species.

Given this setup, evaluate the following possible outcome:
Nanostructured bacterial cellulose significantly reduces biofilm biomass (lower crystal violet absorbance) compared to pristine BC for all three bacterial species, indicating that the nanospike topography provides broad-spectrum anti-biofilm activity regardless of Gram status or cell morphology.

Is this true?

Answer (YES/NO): NO